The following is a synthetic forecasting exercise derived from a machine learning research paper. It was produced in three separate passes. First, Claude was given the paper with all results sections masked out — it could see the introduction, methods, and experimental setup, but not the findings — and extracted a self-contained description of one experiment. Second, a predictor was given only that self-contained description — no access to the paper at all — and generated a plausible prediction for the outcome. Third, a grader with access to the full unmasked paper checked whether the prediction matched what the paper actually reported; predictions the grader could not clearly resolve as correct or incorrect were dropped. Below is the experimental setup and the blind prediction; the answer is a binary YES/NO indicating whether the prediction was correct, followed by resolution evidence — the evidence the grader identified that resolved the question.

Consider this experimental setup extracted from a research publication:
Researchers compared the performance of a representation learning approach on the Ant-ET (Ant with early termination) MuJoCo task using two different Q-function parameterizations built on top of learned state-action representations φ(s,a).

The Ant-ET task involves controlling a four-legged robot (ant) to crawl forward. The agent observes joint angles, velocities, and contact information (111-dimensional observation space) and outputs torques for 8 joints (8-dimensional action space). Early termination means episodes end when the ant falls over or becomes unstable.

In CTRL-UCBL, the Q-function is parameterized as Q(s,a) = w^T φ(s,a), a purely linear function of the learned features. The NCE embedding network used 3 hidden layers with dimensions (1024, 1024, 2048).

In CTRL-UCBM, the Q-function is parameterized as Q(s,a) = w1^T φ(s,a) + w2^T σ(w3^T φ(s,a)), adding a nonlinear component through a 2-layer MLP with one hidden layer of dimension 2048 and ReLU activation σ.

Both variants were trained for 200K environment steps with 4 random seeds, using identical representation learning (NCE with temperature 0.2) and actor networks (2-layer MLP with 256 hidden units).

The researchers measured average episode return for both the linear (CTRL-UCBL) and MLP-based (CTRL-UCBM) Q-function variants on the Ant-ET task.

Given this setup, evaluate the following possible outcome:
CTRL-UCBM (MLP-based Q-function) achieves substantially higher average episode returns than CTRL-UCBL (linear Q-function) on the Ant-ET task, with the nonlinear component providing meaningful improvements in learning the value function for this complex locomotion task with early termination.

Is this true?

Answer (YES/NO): NO